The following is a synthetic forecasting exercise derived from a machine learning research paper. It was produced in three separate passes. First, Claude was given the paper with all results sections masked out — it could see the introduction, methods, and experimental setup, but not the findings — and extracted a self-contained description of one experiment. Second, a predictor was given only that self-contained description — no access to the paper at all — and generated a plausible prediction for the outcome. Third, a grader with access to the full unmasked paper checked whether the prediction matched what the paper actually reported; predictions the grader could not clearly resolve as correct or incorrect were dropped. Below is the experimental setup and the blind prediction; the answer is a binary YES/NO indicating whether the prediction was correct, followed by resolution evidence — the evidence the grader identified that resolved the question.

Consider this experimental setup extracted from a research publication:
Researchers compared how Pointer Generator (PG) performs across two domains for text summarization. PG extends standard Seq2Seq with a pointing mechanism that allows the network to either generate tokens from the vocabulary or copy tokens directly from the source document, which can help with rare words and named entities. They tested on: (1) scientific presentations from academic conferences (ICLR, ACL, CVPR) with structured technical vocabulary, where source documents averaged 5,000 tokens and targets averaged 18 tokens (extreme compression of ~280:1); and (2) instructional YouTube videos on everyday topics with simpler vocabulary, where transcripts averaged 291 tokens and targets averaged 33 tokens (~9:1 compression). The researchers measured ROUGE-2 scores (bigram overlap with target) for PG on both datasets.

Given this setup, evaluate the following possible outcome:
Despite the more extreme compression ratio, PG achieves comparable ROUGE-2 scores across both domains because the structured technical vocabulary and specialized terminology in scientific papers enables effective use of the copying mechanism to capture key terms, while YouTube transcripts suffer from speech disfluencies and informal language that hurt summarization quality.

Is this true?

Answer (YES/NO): NO